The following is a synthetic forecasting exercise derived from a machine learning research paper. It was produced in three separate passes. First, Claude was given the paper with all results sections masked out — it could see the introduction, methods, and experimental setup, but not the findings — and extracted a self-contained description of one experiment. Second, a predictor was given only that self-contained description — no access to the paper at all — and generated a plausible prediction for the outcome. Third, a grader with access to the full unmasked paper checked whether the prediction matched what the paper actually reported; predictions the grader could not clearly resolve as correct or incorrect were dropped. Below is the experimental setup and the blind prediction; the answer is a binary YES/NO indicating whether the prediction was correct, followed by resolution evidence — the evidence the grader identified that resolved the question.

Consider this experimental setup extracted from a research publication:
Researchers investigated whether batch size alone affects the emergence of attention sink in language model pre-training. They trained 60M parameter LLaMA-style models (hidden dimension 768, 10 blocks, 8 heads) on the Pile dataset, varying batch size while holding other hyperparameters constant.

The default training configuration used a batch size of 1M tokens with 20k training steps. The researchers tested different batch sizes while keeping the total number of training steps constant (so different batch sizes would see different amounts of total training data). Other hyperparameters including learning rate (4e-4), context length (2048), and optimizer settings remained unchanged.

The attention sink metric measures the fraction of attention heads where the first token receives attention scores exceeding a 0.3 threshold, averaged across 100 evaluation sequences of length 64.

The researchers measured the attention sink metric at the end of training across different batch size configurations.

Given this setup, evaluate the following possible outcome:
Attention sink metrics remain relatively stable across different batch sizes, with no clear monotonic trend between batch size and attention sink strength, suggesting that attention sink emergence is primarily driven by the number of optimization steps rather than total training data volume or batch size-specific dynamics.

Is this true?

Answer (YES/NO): YES